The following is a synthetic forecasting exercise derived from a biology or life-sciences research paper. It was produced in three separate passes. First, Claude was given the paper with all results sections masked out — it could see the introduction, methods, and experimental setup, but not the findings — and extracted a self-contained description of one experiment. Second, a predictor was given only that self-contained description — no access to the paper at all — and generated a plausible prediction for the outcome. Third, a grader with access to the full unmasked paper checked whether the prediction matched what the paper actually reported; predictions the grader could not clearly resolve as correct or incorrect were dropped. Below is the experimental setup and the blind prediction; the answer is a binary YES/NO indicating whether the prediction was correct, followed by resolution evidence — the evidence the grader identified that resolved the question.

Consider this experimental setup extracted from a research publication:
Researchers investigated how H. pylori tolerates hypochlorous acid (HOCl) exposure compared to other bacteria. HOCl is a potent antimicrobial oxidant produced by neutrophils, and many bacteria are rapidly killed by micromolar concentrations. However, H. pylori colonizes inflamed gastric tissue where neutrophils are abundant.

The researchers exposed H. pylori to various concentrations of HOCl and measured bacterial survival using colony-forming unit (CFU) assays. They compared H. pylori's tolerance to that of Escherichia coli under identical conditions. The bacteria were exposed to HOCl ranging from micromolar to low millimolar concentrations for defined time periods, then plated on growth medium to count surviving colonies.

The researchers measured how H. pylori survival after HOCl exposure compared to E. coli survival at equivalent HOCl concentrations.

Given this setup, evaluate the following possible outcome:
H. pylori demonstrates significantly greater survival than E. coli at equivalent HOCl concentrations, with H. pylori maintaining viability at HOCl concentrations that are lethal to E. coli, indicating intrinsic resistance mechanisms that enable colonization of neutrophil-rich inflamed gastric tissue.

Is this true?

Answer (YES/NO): YES